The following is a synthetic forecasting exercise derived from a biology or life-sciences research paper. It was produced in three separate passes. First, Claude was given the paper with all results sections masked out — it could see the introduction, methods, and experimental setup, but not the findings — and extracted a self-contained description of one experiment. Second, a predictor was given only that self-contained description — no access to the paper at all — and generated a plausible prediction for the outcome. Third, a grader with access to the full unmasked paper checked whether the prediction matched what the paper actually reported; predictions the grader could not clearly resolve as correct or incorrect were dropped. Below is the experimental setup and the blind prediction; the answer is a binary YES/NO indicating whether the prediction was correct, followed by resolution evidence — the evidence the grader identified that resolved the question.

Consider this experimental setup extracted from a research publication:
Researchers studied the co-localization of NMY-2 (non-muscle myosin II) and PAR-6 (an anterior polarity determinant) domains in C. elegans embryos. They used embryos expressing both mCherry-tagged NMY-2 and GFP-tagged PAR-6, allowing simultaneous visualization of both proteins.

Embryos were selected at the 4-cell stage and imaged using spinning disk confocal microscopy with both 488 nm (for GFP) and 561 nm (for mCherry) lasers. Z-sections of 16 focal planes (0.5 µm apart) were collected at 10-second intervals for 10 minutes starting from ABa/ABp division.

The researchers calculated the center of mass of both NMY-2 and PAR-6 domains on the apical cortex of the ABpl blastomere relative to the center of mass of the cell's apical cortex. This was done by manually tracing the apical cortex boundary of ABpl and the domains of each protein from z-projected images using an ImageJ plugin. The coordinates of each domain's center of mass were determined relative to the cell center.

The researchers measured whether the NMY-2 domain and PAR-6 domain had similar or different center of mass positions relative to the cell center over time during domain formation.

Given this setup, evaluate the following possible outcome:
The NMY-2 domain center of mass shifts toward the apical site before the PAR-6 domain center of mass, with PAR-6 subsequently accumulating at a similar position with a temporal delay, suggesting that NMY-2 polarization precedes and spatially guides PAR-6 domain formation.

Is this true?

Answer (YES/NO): NO